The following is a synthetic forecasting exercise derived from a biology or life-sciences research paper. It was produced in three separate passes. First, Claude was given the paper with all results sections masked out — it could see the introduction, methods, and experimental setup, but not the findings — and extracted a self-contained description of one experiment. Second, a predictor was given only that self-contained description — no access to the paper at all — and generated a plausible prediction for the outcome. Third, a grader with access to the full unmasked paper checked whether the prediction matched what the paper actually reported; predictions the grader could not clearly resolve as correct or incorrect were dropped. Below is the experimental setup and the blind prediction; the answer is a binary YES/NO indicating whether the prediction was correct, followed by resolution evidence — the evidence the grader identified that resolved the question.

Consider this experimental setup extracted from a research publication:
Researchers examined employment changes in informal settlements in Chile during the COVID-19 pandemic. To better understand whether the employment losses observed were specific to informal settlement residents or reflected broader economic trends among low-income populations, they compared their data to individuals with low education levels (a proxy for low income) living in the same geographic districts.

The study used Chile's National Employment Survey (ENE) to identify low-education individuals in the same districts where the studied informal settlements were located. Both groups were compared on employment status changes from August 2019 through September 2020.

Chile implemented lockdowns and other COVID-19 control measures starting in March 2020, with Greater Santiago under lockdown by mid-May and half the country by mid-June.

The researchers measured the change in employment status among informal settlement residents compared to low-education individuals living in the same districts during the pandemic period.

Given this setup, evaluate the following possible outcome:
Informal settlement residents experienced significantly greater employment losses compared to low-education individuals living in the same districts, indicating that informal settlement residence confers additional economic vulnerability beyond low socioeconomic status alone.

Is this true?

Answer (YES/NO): YES